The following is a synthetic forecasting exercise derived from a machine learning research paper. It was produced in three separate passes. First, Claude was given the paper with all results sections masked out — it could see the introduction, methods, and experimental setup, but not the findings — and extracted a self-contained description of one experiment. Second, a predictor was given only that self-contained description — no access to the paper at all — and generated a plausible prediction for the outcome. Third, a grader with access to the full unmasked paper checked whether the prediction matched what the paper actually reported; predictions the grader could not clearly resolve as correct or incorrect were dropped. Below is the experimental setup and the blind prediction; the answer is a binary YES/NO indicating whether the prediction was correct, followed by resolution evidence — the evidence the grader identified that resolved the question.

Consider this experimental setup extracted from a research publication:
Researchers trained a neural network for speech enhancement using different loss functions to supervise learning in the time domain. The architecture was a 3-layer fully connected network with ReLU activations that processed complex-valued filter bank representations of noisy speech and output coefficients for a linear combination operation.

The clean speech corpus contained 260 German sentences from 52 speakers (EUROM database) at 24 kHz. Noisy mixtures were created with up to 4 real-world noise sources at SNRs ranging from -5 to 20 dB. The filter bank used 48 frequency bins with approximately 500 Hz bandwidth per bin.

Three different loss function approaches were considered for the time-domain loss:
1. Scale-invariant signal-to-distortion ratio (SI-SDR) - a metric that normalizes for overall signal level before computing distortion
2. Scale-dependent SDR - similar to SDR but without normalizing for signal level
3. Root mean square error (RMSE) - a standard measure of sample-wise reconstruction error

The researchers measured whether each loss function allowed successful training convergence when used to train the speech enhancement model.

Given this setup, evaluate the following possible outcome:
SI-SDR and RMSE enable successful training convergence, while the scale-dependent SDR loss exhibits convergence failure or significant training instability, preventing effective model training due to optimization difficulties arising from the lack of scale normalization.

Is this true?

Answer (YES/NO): YES